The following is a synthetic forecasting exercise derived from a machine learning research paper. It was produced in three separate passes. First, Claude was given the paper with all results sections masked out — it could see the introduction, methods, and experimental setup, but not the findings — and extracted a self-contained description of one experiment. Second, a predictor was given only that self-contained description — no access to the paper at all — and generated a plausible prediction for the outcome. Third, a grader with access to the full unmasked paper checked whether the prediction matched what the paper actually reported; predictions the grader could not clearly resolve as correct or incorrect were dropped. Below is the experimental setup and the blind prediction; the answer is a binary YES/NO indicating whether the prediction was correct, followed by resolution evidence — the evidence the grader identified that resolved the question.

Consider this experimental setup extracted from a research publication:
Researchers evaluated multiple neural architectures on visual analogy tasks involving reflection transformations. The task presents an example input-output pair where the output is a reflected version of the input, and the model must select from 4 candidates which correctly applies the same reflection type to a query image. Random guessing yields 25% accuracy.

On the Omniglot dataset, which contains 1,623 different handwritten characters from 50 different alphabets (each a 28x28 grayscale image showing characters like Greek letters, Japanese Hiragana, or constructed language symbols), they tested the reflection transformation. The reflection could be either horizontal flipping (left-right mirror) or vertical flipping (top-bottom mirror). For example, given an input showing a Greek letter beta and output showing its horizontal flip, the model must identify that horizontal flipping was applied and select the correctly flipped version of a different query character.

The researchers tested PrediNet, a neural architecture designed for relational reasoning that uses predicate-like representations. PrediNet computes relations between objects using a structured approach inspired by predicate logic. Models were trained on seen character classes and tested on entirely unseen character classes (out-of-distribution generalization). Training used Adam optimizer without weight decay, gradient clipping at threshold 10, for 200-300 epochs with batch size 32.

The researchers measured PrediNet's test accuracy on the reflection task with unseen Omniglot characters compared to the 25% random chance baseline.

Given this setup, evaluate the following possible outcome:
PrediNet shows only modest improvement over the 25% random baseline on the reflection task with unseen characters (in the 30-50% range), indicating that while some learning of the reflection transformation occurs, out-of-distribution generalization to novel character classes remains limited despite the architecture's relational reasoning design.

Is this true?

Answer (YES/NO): YES